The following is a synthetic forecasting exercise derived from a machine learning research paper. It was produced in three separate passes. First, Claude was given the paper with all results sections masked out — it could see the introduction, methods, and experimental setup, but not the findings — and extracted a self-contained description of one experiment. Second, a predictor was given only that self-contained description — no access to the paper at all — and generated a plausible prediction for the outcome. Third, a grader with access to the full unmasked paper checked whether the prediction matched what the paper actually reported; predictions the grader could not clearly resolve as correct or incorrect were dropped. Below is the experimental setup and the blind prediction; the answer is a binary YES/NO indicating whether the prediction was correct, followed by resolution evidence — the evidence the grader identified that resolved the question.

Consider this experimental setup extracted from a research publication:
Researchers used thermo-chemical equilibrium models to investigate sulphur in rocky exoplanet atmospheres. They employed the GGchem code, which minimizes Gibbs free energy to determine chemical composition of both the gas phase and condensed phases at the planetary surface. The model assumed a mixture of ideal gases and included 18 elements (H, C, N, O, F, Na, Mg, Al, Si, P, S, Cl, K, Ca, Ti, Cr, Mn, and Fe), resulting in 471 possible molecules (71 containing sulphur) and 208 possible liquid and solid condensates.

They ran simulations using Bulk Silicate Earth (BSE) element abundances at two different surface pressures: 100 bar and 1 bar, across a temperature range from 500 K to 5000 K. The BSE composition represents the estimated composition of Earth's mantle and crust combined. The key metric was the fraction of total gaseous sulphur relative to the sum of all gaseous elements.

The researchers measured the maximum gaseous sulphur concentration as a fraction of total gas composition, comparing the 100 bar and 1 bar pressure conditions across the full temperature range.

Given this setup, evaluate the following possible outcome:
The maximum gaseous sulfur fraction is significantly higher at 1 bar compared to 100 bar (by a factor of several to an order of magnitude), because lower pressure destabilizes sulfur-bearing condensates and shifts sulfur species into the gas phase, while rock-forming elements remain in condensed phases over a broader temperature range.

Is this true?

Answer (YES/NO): NO